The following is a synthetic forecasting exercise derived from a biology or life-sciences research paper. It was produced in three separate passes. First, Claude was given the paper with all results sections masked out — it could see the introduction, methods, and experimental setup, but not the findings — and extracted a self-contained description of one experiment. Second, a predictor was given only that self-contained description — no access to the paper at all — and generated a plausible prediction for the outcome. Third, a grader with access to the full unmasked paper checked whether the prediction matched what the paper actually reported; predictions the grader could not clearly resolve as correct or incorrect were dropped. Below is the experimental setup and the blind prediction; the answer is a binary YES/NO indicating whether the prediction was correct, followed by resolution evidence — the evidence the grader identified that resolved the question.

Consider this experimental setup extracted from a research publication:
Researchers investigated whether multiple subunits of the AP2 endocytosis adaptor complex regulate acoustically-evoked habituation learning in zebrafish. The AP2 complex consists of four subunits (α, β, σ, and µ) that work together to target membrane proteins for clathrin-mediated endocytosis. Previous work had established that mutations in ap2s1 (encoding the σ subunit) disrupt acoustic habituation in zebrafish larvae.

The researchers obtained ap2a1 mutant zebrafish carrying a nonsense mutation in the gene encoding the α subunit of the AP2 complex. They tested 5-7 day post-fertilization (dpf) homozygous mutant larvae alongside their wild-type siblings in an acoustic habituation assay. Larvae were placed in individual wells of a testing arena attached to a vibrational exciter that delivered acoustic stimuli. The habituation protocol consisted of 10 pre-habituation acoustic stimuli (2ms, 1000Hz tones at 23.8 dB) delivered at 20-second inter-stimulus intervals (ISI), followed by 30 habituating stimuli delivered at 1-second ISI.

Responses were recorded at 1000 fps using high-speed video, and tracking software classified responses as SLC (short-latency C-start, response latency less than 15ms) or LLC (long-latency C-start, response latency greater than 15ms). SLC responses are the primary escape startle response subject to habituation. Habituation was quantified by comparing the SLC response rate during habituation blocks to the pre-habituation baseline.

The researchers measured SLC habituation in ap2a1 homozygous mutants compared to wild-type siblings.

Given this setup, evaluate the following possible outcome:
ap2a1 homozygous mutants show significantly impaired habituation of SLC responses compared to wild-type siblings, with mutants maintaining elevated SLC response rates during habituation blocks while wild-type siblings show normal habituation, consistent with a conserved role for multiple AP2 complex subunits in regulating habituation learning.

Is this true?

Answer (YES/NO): YES